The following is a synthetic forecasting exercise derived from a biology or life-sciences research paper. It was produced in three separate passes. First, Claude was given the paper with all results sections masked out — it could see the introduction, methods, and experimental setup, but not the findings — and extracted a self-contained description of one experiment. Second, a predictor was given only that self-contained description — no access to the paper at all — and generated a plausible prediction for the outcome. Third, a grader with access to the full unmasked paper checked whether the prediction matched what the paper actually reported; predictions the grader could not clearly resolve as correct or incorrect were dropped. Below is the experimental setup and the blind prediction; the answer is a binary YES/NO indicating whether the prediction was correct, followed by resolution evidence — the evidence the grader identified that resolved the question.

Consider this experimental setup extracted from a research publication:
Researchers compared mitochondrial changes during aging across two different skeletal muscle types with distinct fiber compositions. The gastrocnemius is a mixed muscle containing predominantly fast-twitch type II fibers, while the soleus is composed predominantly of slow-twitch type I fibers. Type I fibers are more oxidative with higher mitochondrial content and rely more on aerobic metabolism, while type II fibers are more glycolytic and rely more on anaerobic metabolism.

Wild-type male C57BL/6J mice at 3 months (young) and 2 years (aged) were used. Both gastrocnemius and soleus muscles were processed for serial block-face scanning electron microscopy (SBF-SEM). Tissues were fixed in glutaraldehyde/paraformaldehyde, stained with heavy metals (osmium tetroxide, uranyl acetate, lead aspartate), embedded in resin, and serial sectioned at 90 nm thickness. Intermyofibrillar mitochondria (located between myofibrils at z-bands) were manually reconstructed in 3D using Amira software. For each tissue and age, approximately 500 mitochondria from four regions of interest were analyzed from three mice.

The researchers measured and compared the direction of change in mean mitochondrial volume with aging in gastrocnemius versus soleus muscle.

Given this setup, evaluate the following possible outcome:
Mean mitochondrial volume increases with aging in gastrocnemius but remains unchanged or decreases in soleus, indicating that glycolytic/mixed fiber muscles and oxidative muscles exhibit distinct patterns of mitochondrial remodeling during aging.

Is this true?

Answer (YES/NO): NO